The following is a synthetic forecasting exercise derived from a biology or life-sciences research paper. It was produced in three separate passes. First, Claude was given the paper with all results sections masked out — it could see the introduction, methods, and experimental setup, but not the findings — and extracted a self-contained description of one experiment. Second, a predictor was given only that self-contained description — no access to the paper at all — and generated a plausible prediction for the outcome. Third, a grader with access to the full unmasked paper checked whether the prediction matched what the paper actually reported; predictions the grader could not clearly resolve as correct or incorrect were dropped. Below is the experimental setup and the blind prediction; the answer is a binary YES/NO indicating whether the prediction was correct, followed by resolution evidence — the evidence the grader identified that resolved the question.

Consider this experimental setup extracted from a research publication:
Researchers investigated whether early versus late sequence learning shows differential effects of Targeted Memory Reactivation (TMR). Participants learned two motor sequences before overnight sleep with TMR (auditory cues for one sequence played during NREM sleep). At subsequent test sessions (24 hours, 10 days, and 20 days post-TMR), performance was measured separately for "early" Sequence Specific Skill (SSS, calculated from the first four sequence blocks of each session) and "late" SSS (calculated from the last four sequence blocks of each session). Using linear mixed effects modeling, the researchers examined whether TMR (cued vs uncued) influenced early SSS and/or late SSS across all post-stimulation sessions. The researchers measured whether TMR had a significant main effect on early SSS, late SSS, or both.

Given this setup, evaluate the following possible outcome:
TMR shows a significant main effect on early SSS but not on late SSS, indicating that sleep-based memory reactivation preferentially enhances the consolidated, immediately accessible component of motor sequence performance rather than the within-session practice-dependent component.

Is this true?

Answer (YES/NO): NO